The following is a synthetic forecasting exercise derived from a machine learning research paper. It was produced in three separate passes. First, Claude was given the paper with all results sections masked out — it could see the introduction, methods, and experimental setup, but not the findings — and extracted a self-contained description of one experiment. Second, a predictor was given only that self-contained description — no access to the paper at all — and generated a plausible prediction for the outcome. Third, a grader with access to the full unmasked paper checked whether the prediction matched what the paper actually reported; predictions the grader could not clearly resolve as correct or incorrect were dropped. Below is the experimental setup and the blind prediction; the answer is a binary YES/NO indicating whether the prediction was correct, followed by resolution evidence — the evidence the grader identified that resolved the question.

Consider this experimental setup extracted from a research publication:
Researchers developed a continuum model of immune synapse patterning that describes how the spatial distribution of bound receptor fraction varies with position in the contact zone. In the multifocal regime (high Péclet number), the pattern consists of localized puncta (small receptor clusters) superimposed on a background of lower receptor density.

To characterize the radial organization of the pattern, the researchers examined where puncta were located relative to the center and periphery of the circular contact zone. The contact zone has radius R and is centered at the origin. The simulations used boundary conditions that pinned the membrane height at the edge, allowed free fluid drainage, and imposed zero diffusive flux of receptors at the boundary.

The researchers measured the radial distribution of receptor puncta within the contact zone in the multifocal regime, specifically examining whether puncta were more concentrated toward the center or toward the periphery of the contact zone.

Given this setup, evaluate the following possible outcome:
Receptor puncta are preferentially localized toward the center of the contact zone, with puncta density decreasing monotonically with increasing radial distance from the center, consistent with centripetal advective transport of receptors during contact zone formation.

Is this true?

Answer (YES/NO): NO